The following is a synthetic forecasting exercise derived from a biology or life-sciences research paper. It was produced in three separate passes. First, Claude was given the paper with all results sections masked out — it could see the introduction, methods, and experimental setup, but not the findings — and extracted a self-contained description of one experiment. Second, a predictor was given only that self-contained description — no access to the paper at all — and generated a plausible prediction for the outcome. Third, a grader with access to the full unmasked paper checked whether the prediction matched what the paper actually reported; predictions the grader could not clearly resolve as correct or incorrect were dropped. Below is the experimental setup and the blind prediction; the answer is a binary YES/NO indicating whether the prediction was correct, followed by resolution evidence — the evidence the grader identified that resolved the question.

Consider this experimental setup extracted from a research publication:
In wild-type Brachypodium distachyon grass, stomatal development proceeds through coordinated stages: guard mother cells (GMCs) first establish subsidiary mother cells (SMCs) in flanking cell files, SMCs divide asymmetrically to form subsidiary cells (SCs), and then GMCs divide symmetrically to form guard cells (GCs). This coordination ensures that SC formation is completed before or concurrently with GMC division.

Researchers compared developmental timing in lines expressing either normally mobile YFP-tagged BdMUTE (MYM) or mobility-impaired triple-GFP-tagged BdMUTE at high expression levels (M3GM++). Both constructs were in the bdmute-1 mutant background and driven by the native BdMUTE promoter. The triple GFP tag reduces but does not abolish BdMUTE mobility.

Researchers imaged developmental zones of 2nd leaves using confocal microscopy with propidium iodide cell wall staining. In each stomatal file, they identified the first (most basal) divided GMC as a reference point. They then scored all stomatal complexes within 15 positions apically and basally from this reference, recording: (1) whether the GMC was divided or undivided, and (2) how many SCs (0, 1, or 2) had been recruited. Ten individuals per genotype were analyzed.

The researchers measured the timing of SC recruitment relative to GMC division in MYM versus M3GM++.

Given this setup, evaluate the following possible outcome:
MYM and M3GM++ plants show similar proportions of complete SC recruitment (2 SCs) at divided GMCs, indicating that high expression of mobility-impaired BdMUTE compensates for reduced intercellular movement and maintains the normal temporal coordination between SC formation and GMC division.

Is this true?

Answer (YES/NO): NO